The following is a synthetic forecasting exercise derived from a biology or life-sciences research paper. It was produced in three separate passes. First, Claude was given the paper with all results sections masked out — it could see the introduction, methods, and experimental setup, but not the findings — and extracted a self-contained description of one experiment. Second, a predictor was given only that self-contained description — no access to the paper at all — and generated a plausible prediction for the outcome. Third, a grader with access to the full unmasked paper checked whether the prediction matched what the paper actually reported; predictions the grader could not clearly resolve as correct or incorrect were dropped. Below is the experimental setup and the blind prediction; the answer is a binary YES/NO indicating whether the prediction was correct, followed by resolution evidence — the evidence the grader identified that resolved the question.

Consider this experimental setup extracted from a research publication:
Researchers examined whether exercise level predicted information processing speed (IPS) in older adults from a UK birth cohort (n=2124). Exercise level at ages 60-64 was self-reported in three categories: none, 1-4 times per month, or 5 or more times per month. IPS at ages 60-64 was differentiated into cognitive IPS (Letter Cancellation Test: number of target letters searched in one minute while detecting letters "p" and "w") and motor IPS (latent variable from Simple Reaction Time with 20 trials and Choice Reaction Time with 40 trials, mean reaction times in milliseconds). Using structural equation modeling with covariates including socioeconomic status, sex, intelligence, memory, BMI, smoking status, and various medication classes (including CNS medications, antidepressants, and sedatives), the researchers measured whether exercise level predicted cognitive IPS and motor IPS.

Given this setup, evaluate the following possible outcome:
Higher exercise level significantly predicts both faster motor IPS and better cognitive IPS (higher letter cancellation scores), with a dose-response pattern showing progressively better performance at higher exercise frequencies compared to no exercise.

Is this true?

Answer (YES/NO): NO